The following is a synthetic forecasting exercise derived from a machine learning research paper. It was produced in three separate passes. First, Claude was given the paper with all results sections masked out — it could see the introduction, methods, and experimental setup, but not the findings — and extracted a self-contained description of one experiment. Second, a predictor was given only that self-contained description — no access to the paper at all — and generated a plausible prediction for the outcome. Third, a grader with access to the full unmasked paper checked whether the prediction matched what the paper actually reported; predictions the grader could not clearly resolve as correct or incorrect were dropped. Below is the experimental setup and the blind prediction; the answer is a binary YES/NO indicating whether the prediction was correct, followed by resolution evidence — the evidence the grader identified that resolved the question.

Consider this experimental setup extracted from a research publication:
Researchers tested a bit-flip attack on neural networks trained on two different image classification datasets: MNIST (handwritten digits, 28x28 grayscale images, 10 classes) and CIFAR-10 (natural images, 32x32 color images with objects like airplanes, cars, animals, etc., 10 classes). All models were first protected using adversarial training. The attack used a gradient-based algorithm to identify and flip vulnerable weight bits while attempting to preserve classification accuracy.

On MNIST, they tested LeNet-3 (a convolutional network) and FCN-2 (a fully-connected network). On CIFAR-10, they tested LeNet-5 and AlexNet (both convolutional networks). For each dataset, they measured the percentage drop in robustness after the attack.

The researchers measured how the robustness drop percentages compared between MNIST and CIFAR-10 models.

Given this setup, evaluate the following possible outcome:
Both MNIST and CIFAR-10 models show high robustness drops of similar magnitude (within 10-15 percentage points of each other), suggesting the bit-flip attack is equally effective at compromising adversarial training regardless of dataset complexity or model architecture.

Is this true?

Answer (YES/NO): YES